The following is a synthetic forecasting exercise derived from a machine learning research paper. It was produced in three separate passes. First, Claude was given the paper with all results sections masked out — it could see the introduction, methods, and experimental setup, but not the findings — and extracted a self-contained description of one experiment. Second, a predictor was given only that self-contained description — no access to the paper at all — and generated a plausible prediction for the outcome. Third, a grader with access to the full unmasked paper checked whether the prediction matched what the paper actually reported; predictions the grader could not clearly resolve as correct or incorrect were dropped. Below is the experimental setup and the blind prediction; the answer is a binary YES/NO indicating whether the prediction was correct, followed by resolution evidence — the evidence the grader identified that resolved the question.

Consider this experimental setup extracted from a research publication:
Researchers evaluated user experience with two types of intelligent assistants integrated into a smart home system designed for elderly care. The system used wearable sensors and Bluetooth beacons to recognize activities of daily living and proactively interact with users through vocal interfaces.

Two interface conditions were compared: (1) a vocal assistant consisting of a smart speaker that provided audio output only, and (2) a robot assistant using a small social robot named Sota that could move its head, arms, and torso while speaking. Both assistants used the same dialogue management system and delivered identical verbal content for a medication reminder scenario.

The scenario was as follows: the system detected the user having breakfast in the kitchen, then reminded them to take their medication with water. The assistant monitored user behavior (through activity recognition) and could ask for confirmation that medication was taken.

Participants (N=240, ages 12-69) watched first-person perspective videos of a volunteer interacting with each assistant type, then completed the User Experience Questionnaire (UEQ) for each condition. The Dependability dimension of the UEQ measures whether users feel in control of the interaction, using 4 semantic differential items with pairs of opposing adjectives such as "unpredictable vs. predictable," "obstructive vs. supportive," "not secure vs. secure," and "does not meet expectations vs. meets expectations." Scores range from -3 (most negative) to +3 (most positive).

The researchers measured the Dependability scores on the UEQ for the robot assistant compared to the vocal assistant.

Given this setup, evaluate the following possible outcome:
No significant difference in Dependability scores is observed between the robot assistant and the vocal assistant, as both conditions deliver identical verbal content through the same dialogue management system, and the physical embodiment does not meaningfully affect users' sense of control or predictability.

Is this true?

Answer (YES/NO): YES